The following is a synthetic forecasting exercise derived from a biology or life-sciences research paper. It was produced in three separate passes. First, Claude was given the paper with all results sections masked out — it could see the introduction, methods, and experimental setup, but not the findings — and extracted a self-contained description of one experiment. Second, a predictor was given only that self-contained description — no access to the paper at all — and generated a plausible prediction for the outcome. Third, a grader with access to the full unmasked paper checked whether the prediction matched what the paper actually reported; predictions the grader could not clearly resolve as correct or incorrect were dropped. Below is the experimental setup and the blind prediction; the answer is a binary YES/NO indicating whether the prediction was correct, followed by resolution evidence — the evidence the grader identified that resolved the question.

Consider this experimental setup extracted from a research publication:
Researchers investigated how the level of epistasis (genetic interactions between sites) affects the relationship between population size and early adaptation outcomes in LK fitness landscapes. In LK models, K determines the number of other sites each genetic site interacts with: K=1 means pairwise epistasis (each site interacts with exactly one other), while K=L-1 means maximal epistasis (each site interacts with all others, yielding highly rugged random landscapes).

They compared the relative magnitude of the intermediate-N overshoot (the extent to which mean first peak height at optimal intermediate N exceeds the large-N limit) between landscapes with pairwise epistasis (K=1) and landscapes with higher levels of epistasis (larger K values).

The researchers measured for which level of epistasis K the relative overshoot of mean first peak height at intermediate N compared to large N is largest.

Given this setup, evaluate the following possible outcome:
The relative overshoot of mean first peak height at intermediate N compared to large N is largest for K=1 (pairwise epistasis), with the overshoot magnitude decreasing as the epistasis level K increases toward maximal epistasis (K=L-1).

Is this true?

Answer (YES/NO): YES